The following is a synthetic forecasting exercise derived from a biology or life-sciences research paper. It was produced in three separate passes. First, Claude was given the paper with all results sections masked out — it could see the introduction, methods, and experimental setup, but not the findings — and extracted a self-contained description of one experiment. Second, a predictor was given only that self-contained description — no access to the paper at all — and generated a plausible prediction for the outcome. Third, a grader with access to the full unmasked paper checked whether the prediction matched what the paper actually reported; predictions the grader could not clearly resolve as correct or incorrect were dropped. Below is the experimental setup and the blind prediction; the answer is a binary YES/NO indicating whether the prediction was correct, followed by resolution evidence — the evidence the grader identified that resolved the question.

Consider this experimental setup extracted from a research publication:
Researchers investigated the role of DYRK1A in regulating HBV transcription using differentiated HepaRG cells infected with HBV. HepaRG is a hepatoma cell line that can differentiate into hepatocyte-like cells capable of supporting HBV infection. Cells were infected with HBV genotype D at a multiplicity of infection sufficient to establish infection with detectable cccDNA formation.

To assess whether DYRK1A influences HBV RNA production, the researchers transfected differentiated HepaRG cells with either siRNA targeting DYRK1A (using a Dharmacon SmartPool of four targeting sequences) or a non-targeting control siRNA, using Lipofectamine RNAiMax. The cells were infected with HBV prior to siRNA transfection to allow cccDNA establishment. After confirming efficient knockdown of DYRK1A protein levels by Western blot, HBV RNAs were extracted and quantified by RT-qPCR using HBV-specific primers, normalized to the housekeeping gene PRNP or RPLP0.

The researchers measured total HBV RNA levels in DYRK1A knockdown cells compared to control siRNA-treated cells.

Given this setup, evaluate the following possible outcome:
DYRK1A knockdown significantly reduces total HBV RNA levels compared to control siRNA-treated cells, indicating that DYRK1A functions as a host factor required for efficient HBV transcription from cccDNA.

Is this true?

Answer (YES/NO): YES